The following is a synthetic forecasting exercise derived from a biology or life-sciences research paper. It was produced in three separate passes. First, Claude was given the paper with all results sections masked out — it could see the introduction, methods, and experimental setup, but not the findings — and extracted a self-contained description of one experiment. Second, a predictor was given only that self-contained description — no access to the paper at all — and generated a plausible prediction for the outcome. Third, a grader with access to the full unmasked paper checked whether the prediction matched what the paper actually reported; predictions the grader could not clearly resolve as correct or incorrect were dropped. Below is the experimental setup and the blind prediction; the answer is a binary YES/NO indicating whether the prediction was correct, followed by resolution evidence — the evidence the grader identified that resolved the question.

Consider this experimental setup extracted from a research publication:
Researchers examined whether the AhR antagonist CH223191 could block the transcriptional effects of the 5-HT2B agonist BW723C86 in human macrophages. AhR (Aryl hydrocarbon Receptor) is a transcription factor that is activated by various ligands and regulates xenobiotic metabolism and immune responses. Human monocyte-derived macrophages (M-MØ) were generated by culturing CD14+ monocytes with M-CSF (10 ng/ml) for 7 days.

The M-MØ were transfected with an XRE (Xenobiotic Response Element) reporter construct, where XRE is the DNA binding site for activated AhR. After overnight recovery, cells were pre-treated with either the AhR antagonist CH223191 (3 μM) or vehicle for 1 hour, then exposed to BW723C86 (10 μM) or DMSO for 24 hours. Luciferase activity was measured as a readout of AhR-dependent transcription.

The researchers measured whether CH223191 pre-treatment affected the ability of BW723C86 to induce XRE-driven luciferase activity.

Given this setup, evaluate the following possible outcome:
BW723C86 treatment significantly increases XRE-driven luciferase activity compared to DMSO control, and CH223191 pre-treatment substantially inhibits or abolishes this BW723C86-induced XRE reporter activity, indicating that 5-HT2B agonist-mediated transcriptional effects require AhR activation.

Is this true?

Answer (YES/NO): YES